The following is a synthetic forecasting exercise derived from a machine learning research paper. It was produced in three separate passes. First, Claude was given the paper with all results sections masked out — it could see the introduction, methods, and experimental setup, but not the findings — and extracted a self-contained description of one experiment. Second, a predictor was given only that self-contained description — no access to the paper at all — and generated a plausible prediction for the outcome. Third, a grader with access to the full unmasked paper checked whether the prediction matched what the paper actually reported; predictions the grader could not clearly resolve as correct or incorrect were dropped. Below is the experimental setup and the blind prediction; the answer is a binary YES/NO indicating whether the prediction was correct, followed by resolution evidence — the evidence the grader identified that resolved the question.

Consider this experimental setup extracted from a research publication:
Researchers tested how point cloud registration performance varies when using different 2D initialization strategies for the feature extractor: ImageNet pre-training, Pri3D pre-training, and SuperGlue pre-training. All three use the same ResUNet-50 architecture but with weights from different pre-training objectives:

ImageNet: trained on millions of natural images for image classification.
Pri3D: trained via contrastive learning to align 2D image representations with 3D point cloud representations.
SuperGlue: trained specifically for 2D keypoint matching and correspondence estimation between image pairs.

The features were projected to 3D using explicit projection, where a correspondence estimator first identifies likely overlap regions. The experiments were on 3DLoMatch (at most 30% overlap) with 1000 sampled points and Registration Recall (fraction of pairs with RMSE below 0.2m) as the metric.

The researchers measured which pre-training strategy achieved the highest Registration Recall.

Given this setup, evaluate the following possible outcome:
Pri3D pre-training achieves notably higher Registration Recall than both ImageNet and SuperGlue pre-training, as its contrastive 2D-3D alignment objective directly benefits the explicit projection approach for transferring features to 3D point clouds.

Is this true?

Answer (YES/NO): NO